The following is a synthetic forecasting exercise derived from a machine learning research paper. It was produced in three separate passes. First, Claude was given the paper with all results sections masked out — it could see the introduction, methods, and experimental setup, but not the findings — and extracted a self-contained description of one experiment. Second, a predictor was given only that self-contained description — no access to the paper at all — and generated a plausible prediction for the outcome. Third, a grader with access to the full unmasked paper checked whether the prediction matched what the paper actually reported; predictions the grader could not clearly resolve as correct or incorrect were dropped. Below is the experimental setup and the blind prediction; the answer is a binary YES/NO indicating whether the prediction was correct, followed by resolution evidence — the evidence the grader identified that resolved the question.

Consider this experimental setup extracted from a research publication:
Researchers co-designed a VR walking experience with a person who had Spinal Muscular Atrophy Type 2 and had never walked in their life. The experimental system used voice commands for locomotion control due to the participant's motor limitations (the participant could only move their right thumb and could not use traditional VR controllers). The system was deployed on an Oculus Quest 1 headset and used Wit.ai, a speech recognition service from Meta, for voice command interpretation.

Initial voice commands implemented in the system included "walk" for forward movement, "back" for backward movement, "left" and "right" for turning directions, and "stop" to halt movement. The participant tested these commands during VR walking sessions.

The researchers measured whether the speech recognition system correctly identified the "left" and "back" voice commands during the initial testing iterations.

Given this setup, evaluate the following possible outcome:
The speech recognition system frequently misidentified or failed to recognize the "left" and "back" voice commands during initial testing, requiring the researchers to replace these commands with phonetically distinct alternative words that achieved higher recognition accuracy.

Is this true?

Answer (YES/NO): YES